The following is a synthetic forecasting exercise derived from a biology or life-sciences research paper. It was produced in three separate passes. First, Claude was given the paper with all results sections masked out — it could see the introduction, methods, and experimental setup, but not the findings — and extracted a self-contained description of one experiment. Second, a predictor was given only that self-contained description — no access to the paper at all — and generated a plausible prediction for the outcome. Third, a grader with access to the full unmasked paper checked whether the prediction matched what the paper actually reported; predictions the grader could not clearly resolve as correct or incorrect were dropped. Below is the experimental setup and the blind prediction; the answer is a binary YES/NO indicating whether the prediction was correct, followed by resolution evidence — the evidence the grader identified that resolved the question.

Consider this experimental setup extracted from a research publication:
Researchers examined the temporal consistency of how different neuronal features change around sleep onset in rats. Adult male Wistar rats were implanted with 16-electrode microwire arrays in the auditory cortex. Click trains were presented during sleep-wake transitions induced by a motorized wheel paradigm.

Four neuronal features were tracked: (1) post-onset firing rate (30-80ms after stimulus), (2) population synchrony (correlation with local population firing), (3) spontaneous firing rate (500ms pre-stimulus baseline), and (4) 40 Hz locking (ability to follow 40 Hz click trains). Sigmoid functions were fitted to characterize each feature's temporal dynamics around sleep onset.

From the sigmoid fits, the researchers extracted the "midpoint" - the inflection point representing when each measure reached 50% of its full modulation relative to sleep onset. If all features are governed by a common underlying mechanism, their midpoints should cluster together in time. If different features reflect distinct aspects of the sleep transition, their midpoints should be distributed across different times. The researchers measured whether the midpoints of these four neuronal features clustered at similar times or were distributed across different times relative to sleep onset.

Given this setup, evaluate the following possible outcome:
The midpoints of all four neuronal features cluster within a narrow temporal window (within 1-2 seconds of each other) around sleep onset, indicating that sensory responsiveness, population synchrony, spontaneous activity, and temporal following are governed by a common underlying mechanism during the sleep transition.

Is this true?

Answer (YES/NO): NO